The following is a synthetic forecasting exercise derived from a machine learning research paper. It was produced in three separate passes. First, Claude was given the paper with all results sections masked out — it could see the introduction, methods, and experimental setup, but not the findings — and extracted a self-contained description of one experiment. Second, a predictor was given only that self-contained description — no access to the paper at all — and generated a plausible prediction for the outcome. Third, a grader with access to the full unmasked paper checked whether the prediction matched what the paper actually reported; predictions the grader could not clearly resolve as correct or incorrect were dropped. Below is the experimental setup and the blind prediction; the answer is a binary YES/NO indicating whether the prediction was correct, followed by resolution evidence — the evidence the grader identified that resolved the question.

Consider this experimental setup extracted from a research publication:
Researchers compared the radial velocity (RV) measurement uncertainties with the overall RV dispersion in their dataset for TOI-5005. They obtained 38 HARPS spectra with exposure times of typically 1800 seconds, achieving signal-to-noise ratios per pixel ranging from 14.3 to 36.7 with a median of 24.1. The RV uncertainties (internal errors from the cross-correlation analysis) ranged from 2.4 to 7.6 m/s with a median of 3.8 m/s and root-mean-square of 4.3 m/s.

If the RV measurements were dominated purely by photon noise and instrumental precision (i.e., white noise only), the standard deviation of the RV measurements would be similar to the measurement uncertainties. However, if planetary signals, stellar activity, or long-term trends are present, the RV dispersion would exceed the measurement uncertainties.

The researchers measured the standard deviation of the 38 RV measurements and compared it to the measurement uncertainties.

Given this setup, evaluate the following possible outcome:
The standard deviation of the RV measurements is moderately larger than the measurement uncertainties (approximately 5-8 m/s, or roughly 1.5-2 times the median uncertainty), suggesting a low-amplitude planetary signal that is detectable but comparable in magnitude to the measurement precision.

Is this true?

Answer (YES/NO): NO